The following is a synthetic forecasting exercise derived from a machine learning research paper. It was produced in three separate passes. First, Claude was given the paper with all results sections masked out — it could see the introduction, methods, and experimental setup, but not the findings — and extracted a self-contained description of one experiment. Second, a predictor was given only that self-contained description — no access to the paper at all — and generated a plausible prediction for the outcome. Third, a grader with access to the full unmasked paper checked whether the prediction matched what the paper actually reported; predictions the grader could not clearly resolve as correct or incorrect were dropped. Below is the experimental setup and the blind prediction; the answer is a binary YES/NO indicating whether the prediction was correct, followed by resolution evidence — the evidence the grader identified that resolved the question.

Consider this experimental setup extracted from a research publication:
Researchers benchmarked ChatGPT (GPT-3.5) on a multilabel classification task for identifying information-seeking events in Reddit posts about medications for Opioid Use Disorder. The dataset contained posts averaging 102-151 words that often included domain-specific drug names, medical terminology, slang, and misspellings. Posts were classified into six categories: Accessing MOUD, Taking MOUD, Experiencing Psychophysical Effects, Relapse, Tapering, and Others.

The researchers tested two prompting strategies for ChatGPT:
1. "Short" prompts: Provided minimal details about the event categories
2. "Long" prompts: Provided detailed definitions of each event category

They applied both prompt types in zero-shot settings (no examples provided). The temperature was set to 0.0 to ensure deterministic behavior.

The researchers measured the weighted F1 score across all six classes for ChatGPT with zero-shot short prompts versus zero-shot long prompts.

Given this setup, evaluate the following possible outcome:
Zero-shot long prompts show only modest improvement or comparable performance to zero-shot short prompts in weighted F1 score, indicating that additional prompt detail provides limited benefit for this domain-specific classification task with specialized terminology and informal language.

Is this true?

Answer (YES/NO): NO